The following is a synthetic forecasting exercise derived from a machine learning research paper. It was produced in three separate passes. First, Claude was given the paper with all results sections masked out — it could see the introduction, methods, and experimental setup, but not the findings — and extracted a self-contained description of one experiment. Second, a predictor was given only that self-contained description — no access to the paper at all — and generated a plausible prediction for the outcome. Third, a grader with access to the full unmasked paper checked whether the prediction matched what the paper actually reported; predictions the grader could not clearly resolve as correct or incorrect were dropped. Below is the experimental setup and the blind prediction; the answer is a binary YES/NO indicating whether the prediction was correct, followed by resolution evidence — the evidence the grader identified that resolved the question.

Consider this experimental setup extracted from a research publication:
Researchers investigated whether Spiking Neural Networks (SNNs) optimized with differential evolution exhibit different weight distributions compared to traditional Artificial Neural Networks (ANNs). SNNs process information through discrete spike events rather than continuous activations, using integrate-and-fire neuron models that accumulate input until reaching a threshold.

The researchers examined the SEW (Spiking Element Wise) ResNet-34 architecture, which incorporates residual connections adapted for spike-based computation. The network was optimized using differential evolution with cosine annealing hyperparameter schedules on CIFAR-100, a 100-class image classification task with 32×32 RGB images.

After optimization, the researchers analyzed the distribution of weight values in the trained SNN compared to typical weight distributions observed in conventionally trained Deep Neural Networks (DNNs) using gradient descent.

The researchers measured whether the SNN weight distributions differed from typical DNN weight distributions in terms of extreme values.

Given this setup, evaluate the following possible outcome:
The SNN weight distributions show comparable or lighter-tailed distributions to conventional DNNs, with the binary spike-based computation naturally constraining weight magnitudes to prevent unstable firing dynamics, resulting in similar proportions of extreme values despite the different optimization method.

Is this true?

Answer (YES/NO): NO